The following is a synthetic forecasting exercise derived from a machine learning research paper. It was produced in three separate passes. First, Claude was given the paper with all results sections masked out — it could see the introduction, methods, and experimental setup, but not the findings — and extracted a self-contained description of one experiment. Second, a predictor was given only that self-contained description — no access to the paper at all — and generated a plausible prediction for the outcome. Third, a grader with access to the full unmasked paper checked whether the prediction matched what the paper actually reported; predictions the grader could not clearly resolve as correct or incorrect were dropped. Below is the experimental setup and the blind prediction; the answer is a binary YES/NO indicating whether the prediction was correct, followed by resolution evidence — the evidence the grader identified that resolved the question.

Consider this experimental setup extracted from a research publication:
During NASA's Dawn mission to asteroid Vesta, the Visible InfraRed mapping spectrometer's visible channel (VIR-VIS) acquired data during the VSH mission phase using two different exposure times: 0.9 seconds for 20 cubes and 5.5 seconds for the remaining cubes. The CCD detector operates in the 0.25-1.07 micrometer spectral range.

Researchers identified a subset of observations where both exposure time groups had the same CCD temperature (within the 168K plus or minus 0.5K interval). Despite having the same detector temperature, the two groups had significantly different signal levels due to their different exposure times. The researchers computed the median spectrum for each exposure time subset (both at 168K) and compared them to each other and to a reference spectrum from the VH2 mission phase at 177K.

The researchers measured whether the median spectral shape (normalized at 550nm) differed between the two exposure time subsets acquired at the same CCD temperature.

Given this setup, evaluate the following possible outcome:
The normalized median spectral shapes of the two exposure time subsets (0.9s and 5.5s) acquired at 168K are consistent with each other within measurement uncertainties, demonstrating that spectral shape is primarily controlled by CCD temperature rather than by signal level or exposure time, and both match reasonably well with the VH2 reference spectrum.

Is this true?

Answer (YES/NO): NO